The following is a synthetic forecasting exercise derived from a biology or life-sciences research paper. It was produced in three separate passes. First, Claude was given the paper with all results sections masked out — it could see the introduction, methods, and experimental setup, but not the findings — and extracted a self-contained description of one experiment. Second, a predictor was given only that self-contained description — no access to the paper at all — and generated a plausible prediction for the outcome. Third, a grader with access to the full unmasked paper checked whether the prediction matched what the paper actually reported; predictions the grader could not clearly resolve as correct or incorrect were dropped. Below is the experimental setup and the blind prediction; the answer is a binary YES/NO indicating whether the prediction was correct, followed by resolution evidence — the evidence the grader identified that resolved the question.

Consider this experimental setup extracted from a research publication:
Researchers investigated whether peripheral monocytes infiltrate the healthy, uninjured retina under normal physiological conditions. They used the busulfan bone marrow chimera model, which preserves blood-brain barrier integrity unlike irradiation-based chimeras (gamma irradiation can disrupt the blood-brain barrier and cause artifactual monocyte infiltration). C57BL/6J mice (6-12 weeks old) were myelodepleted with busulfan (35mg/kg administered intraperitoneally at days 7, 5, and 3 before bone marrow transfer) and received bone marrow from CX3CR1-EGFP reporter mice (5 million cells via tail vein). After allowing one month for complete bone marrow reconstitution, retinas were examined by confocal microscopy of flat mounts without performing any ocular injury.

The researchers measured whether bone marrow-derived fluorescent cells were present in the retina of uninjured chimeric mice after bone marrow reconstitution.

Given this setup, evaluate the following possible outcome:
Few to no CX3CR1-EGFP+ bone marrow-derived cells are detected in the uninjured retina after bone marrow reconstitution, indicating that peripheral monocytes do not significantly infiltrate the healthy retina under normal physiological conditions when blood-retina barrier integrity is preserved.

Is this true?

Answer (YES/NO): YES